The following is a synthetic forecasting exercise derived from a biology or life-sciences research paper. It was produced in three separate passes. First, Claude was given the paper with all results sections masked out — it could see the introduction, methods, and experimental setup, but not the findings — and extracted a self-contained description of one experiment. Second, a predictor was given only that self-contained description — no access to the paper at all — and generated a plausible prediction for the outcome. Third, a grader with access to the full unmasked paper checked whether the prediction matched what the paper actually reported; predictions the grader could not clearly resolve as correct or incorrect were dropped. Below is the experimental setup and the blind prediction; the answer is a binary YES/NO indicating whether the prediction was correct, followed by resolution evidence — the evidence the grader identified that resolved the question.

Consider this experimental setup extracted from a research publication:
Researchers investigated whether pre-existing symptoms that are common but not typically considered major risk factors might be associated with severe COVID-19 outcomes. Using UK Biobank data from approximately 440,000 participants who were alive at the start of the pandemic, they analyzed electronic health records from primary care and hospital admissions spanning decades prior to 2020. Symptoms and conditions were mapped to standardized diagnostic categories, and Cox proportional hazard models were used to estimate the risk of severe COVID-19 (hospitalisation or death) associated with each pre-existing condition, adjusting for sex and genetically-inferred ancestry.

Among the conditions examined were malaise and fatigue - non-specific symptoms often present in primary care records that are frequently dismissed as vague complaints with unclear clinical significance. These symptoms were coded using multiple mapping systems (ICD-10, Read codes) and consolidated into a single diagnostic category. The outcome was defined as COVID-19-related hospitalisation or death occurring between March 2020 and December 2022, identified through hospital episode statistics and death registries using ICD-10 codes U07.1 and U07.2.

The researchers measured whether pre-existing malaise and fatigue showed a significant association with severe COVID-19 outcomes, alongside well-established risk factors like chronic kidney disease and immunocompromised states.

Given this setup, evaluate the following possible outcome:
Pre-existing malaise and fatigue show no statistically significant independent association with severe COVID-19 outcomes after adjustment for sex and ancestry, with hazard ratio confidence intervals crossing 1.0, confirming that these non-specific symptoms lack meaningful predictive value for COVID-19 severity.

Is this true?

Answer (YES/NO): NO